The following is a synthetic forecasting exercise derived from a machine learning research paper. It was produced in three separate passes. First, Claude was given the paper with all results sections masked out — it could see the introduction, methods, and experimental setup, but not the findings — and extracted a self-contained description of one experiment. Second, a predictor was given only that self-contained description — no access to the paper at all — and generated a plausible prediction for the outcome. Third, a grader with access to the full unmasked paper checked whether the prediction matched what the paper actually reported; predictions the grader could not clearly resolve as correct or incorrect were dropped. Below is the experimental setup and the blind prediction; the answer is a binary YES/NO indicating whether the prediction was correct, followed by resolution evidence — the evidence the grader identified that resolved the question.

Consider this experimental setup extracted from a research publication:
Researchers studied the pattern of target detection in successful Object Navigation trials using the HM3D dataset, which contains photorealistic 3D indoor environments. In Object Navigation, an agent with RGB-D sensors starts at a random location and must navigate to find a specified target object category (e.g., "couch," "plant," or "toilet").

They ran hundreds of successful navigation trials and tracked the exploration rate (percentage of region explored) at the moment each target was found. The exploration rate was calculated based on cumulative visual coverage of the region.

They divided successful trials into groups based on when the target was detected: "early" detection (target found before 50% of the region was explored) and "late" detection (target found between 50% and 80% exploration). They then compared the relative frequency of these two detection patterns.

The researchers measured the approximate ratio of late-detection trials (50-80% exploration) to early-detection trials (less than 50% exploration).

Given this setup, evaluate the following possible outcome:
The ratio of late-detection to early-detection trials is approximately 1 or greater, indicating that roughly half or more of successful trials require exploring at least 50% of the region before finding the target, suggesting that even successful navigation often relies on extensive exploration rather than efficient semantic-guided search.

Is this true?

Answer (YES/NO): YES